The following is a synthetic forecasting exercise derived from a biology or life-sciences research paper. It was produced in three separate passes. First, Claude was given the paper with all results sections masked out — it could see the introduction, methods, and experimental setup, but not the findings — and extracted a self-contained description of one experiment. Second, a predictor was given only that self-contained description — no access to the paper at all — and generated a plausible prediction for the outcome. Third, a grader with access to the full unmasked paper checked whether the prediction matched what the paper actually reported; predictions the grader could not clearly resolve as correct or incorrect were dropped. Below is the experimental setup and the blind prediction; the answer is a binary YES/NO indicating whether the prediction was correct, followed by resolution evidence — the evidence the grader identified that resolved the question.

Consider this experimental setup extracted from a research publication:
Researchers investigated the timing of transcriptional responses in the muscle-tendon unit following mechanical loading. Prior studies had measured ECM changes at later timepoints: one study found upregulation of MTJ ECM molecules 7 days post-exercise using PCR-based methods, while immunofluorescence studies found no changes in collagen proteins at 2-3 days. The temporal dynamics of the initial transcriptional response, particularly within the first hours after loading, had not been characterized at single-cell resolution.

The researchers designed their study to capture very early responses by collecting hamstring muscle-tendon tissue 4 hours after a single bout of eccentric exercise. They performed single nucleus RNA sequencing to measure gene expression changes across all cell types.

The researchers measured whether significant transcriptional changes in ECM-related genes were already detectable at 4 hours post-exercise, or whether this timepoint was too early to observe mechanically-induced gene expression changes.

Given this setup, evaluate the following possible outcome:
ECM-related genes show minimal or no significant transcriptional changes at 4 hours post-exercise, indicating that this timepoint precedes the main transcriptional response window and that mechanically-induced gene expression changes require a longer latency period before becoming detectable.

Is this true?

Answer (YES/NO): NO